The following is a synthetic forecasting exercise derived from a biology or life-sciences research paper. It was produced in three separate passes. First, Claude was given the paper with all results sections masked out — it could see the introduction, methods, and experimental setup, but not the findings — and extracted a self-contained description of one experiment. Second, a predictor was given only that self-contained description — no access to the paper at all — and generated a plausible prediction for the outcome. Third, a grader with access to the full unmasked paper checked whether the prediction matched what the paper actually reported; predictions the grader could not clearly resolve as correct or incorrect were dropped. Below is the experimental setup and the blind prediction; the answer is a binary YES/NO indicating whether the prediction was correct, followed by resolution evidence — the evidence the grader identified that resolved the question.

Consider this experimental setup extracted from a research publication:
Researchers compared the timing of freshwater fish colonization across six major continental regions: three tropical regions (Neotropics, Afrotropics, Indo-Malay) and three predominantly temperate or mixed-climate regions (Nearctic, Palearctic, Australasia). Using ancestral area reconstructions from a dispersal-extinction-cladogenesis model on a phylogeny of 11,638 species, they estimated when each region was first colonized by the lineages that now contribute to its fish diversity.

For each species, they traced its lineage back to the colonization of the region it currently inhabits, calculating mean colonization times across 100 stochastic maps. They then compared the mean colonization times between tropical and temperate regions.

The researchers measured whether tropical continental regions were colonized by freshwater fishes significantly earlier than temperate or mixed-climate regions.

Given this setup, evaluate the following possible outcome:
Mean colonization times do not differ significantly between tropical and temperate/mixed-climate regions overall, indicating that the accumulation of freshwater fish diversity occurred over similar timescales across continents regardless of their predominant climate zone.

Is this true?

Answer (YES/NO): NO